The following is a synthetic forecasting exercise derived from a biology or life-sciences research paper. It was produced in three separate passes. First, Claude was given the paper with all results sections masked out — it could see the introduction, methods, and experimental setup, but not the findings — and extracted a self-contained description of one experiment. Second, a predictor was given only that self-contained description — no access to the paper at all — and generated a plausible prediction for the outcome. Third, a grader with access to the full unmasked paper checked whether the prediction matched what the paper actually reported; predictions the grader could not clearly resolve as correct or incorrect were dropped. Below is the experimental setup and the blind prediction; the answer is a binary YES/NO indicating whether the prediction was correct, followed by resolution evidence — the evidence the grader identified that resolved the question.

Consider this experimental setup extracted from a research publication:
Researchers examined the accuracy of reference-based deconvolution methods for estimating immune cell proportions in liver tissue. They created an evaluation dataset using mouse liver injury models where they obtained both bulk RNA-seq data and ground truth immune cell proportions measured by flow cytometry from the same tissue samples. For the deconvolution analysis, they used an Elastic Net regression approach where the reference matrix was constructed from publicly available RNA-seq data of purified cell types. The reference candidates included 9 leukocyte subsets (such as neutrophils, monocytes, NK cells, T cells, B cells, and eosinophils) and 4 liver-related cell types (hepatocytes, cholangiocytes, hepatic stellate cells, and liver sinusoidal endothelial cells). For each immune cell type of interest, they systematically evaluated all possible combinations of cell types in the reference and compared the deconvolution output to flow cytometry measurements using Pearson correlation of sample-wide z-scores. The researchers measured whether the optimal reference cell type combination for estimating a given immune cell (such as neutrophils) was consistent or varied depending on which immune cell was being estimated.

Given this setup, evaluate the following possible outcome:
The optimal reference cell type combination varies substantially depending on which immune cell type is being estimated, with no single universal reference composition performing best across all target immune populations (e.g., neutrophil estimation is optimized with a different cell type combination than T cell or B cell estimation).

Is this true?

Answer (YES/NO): YES